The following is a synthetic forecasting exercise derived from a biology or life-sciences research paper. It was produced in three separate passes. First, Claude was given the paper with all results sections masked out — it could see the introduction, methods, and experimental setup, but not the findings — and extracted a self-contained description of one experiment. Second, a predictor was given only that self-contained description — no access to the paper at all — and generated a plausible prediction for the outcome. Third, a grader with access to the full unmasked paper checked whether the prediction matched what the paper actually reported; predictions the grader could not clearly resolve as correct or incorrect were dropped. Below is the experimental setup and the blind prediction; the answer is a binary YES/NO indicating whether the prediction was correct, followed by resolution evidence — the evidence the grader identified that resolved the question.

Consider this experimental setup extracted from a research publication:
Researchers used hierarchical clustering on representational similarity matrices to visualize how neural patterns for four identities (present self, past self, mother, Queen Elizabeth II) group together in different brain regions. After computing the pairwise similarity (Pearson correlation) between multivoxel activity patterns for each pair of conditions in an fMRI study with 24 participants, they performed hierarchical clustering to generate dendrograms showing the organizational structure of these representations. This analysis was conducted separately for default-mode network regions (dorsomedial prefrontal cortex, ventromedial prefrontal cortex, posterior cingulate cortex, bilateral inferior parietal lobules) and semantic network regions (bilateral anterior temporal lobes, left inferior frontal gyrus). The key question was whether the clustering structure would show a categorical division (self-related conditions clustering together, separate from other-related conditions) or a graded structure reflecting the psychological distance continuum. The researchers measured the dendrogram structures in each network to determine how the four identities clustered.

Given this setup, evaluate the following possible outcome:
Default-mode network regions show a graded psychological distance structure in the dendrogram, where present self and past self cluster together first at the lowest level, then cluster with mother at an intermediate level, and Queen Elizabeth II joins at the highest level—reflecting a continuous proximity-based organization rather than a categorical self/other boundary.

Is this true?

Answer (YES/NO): NO